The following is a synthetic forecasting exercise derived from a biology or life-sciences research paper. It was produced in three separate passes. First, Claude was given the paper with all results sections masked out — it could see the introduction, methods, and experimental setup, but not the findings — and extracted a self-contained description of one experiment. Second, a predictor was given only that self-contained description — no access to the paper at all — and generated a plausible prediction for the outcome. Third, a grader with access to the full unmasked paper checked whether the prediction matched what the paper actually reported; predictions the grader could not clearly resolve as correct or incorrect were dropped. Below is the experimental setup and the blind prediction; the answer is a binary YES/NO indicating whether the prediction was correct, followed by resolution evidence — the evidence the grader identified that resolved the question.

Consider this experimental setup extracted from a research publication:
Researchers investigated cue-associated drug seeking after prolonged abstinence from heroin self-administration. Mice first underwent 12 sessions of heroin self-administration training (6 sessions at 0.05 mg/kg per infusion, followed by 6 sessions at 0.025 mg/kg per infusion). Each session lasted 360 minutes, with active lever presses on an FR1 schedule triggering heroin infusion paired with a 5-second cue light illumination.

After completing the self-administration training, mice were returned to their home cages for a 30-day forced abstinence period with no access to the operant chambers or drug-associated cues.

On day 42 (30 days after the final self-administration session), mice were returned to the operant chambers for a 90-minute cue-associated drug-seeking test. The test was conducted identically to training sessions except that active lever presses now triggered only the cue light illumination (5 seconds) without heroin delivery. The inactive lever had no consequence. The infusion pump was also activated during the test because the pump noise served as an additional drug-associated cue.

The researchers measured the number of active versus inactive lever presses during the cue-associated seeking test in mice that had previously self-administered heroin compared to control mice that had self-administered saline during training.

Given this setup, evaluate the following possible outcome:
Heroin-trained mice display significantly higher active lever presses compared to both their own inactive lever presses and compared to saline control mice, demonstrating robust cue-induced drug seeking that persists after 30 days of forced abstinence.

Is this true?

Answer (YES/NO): NO